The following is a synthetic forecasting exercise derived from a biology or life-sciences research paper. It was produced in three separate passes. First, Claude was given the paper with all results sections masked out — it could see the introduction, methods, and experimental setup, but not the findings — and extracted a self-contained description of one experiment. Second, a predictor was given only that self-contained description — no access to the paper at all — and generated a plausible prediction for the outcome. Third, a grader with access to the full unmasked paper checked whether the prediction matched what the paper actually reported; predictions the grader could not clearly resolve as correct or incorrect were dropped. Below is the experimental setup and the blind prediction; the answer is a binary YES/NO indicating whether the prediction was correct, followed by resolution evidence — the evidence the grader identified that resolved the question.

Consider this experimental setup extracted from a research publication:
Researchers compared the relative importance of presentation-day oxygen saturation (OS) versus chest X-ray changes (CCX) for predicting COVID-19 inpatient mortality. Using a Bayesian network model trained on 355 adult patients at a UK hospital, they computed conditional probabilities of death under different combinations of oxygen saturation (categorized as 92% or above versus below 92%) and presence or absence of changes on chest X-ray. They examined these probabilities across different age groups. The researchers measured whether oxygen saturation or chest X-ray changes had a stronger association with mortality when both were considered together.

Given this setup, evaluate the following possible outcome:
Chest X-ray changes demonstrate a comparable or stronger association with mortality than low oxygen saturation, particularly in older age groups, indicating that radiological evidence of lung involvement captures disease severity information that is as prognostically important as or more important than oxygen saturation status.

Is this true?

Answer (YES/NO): NO